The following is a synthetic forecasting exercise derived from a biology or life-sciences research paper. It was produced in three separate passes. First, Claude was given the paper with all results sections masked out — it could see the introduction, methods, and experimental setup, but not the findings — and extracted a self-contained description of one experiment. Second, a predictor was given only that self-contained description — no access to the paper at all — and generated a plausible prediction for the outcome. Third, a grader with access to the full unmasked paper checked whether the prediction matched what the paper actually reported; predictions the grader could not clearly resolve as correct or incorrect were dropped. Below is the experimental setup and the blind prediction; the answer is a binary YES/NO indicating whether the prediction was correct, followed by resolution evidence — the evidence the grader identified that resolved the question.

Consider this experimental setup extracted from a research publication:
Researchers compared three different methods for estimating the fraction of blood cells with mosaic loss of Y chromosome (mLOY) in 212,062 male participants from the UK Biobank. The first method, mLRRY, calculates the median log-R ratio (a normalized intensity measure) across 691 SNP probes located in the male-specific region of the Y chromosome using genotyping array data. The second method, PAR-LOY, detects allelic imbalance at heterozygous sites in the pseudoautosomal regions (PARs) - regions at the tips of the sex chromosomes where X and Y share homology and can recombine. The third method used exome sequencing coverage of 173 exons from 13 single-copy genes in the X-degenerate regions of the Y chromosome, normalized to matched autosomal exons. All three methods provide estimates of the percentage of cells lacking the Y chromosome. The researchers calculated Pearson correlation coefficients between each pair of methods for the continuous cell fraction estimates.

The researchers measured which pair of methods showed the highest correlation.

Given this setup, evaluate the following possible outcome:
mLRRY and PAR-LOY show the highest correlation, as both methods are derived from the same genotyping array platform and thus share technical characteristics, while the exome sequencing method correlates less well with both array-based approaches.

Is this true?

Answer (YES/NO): NO